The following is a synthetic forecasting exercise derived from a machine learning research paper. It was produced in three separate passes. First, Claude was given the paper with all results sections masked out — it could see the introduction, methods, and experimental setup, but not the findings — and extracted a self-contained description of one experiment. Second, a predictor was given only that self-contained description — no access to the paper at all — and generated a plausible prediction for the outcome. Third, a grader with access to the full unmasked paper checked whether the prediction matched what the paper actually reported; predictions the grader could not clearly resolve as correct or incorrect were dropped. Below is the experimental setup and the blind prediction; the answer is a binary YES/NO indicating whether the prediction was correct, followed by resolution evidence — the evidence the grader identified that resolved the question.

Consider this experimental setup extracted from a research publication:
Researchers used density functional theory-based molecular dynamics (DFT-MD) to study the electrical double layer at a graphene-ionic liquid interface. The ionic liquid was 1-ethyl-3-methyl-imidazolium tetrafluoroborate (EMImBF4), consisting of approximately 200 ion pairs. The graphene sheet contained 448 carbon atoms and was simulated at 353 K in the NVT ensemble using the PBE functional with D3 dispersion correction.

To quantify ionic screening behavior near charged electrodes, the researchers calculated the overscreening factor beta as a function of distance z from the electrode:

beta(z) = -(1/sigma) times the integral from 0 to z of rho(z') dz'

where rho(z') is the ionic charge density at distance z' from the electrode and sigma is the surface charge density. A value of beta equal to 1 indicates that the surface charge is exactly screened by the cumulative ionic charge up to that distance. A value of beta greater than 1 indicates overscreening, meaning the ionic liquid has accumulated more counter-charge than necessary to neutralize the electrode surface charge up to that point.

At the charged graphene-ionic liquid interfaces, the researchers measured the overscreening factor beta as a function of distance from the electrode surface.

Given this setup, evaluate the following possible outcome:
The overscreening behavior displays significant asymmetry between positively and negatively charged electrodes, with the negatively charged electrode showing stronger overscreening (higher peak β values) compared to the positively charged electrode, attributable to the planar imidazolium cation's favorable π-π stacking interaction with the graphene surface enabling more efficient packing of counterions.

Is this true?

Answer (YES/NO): NO